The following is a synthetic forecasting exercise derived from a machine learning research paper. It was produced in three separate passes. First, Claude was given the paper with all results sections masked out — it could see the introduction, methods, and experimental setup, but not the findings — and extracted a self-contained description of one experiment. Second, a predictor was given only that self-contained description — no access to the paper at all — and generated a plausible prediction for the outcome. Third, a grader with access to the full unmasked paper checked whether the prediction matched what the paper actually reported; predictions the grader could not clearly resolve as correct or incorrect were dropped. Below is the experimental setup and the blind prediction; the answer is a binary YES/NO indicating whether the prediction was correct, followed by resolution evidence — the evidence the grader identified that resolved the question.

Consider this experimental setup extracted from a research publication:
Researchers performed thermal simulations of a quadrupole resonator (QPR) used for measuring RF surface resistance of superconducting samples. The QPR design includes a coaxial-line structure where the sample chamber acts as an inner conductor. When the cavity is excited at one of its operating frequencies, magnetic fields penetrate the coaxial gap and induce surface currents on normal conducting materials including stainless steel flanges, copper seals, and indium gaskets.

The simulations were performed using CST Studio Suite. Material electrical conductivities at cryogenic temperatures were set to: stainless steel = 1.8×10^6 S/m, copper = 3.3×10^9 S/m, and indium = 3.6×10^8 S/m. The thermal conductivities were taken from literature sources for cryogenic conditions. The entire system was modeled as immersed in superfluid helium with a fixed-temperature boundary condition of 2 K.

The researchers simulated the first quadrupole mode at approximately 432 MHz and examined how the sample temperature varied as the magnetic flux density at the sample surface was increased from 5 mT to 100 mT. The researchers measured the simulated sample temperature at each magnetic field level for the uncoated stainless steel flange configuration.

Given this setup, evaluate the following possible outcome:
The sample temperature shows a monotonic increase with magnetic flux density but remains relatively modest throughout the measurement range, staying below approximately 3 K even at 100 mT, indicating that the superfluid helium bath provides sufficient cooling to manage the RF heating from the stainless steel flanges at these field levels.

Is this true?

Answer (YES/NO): NO